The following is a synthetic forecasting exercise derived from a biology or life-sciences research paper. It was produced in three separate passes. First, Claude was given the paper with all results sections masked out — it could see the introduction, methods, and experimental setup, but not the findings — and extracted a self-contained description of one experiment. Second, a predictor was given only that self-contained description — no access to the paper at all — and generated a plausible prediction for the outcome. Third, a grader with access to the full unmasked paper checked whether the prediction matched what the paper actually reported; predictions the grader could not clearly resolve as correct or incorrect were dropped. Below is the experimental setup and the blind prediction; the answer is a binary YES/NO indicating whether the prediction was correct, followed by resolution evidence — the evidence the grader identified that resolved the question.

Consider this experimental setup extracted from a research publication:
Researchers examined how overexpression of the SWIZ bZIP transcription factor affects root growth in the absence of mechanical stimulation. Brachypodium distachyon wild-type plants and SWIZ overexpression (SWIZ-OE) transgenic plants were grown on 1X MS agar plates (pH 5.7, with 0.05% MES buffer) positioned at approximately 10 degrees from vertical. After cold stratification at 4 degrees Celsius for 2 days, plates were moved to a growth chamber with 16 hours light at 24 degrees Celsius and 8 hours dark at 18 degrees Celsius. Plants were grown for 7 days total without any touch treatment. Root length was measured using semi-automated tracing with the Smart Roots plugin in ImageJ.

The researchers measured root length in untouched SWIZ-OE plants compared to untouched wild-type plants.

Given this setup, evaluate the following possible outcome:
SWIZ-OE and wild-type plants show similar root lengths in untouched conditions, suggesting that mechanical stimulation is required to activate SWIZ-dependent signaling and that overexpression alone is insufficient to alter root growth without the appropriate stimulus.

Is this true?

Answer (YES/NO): NO